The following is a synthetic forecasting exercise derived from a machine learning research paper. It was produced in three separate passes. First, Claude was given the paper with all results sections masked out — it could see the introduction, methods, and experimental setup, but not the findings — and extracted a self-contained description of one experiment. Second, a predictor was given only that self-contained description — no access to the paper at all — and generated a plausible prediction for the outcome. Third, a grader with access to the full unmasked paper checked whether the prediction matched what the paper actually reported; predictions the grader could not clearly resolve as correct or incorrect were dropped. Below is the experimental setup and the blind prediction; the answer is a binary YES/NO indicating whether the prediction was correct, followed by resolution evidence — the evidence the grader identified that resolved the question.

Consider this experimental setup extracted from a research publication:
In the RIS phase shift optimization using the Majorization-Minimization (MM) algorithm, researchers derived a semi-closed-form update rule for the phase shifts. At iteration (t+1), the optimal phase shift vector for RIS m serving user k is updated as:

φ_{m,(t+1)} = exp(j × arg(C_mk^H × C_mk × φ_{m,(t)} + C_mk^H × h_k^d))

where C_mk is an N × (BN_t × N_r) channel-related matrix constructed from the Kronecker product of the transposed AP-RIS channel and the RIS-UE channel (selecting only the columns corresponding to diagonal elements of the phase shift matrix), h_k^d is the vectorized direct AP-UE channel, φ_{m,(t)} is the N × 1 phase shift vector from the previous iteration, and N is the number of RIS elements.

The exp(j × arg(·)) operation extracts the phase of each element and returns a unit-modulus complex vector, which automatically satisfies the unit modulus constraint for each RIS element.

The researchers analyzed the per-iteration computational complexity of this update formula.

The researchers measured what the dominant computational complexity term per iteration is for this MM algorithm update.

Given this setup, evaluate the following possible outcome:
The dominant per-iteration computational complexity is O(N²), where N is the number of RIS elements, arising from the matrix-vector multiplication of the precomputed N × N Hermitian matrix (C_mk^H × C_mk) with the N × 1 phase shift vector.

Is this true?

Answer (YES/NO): YES